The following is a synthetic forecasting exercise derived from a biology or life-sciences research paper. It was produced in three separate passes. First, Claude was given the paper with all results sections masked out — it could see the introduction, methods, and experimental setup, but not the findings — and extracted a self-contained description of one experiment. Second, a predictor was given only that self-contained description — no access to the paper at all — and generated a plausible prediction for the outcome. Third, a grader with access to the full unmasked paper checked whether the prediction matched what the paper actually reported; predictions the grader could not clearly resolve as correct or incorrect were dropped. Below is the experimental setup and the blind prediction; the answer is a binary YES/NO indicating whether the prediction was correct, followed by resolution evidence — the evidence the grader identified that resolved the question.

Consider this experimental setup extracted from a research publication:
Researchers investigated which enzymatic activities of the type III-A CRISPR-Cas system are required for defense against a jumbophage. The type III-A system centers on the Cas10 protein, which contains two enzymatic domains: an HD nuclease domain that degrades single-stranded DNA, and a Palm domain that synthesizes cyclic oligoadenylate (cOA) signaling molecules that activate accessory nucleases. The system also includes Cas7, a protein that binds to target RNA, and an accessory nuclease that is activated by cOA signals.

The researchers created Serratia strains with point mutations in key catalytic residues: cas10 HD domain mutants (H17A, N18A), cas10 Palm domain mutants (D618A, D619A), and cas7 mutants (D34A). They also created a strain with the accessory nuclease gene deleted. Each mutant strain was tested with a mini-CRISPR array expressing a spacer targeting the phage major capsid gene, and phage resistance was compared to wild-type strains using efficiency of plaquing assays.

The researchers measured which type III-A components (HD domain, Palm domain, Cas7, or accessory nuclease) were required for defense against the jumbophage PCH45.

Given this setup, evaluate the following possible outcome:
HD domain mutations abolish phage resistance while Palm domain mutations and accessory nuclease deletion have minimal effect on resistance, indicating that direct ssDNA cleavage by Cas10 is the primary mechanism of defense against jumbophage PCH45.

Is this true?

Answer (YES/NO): NO